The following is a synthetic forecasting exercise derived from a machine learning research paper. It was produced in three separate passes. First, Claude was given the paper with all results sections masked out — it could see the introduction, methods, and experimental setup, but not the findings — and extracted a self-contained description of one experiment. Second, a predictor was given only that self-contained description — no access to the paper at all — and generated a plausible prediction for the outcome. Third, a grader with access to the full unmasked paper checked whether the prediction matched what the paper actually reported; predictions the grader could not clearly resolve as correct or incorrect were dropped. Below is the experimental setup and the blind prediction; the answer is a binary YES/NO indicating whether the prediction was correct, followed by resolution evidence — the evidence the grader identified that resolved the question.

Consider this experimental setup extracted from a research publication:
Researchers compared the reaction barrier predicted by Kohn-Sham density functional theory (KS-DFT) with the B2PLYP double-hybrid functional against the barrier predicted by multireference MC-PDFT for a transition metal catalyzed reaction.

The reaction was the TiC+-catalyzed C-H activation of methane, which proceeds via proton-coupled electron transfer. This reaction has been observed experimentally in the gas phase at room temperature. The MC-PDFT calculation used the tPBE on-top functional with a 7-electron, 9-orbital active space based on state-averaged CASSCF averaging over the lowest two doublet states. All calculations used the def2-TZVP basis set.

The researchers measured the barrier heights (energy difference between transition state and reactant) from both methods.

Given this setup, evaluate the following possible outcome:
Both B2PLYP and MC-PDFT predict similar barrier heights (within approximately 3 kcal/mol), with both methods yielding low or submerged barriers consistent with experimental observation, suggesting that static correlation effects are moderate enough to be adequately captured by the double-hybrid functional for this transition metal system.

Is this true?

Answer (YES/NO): NO